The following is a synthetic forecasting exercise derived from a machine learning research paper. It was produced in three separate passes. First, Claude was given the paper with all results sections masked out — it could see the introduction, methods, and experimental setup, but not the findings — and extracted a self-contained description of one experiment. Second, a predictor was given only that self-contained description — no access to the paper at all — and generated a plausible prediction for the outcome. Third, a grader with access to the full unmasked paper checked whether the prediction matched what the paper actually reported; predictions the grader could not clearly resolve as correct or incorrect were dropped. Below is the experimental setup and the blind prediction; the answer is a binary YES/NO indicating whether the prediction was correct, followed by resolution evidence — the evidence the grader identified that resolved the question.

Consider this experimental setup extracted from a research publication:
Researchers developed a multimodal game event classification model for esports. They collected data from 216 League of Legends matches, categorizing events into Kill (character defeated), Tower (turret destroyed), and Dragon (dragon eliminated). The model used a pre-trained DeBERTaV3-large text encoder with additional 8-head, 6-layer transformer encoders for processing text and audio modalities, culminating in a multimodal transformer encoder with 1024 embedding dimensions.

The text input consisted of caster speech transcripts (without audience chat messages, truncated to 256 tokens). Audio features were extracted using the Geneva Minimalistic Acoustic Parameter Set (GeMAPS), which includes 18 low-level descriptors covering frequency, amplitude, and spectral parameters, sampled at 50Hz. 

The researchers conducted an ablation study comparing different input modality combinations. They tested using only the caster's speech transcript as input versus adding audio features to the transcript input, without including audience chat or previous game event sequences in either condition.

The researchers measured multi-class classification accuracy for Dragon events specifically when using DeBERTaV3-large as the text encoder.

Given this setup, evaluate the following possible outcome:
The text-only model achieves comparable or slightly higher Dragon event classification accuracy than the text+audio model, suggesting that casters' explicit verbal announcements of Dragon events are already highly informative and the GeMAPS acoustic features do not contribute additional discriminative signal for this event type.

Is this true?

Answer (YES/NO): NO